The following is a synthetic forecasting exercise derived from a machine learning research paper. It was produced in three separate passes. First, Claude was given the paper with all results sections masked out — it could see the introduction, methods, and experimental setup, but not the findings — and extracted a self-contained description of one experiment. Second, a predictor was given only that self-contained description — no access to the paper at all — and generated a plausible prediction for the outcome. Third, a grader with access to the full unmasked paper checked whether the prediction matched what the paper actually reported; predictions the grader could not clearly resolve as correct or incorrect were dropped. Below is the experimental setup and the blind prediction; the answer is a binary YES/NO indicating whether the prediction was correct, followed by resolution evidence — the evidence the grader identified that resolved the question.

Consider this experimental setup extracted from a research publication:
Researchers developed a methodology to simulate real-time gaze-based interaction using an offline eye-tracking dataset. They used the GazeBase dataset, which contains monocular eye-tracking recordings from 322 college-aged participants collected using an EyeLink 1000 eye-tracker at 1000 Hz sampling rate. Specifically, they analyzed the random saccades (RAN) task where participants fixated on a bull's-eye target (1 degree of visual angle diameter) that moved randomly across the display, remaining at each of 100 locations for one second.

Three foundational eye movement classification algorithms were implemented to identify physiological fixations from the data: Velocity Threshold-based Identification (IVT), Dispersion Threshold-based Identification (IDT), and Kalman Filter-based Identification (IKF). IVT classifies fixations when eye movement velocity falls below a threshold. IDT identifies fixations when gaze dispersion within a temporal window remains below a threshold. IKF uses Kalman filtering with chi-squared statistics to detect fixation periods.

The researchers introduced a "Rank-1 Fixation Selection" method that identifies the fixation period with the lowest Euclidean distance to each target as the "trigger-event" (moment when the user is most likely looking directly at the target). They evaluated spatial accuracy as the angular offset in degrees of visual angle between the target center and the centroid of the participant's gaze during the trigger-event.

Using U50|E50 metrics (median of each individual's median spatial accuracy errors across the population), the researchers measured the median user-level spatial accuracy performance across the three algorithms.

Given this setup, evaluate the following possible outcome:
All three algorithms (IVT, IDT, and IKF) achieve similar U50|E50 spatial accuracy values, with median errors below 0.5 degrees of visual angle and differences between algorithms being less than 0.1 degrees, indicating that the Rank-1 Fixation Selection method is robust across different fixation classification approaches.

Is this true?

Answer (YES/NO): NO